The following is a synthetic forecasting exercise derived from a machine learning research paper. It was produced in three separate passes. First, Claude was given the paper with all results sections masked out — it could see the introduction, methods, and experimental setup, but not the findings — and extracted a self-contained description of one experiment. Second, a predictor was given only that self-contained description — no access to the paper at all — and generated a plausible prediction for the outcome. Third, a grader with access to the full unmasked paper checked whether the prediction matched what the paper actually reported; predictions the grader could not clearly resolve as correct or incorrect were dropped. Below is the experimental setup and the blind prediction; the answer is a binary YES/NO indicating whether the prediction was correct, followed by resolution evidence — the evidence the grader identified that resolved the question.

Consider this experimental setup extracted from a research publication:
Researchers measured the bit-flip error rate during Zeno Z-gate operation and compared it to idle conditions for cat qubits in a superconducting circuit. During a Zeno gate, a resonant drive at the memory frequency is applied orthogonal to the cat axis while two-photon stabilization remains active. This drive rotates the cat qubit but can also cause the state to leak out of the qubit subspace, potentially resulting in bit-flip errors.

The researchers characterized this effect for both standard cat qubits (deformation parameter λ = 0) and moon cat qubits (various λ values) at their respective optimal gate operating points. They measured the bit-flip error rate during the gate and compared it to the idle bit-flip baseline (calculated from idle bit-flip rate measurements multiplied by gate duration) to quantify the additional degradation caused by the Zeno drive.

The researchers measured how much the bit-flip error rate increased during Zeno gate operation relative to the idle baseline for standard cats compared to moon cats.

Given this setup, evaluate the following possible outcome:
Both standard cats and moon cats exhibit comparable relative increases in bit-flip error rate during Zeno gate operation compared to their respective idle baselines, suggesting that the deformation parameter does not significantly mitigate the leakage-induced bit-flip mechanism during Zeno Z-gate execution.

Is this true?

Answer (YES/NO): NO